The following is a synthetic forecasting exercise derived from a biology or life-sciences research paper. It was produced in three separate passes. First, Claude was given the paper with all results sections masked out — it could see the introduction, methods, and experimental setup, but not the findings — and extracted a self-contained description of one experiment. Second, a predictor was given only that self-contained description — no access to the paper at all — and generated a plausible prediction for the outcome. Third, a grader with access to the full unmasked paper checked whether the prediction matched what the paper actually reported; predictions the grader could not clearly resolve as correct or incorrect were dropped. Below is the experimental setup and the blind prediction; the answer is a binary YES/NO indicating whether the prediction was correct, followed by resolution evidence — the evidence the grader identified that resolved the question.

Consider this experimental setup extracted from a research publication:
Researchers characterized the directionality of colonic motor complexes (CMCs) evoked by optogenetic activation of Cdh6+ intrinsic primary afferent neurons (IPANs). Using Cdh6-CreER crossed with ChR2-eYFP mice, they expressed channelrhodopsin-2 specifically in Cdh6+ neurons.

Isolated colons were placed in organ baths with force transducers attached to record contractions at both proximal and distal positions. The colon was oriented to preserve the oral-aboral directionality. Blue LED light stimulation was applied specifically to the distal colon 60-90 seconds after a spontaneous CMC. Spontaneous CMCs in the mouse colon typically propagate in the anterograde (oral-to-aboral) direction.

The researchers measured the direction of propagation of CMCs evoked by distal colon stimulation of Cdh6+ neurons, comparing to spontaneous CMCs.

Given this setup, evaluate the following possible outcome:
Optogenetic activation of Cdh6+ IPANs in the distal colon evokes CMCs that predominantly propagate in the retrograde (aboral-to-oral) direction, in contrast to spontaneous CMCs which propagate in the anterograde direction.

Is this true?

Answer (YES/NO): YES